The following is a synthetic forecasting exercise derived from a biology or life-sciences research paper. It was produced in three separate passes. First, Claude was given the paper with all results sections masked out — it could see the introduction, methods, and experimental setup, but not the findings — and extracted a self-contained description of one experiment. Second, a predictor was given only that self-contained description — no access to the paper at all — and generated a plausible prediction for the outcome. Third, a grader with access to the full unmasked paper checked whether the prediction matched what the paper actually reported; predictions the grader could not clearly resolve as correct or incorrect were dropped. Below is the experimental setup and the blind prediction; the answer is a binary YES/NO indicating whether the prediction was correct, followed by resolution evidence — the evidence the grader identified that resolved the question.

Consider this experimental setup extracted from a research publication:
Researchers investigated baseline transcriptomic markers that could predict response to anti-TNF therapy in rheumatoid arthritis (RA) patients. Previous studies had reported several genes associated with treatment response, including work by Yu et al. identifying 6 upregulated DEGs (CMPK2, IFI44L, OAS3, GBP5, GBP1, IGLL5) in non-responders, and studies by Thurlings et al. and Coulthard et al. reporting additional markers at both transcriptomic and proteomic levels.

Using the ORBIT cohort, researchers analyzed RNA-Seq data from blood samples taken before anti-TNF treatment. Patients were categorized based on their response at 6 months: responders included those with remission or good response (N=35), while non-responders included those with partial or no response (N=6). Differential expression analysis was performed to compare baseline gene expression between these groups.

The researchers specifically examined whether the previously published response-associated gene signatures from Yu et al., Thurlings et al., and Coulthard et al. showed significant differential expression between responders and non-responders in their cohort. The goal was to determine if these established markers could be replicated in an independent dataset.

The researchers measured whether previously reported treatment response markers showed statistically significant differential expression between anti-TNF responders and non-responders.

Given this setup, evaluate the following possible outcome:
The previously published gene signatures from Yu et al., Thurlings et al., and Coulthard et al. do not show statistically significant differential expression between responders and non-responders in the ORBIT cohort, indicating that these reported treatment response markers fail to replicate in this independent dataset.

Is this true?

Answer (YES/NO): YES